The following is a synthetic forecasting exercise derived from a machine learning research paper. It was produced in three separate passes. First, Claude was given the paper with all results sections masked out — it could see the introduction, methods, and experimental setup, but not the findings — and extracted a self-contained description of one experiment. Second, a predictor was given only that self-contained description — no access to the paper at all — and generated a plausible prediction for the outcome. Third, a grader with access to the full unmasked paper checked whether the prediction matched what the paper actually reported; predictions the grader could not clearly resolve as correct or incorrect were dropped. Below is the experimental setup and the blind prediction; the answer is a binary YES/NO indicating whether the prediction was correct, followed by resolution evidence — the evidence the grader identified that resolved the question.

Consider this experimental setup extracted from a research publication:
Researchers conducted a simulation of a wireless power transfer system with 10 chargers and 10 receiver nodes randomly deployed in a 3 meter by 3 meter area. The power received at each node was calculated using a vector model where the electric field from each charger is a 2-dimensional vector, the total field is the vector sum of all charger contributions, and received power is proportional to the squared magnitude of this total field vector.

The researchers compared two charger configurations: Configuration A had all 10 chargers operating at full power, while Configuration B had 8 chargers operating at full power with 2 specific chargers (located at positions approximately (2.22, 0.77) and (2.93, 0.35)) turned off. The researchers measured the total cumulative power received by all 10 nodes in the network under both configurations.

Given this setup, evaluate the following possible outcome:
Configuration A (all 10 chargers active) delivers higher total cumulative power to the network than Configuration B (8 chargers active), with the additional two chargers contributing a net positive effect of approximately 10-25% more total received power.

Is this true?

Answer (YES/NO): NO